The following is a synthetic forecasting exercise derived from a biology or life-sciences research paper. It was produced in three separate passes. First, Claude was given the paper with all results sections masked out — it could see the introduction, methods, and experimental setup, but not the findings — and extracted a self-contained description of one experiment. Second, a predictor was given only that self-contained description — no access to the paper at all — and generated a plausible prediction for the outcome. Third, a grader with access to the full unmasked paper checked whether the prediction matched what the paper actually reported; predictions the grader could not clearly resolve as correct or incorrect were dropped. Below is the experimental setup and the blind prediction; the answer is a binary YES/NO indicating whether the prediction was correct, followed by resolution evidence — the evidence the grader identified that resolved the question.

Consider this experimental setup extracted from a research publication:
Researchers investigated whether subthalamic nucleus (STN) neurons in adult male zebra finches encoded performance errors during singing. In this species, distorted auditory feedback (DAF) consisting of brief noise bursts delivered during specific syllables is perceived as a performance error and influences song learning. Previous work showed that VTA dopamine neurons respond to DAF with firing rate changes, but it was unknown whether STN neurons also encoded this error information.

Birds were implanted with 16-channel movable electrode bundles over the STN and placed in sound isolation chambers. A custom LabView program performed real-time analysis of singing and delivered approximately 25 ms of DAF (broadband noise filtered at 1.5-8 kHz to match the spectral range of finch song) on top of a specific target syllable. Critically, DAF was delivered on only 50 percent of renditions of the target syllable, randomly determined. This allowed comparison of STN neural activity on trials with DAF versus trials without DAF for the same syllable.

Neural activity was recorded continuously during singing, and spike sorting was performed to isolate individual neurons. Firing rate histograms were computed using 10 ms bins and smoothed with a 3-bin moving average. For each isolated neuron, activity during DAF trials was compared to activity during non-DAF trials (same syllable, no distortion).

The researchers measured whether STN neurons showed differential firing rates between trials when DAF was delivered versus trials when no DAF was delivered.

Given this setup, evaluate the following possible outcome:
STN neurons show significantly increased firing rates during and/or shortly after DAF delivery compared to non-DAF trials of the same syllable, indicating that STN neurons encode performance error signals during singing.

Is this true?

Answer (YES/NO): NO